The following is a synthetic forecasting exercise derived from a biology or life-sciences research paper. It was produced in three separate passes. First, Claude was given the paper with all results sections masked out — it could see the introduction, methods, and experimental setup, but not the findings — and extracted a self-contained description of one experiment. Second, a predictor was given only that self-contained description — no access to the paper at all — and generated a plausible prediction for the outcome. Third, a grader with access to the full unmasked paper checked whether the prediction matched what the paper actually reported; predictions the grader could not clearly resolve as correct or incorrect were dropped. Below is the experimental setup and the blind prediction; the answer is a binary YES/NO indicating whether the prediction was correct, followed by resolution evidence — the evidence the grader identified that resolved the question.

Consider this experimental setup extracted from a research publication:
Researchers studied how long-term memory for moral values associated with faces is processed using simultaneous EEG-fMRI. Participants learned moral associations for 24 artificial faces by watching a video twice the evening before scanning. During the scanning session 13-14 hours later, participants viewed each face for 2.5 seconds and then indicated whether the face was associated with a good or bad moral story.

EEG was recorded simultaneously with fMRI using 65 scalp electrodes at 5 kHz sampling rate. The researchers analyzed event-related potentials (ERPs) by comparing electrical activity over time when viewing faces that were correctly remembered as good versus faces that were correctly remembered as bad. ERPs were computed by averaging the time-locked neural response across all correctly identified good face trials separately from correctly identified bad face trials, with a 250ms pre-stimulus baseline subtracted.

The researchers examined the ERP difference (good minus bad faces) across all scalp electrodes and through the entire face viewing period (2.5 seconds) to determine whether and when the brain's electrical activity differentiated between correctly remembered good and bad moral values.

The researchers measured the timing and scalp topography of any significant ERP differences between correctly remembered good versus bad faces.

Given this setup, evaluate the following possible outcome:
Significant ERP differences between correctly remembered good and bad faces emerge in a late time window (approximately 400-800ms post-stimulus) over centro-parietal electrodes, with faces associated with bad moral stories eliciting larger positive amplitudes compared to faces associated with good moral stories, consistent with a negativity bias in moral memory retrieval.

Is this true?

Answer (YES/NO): NO